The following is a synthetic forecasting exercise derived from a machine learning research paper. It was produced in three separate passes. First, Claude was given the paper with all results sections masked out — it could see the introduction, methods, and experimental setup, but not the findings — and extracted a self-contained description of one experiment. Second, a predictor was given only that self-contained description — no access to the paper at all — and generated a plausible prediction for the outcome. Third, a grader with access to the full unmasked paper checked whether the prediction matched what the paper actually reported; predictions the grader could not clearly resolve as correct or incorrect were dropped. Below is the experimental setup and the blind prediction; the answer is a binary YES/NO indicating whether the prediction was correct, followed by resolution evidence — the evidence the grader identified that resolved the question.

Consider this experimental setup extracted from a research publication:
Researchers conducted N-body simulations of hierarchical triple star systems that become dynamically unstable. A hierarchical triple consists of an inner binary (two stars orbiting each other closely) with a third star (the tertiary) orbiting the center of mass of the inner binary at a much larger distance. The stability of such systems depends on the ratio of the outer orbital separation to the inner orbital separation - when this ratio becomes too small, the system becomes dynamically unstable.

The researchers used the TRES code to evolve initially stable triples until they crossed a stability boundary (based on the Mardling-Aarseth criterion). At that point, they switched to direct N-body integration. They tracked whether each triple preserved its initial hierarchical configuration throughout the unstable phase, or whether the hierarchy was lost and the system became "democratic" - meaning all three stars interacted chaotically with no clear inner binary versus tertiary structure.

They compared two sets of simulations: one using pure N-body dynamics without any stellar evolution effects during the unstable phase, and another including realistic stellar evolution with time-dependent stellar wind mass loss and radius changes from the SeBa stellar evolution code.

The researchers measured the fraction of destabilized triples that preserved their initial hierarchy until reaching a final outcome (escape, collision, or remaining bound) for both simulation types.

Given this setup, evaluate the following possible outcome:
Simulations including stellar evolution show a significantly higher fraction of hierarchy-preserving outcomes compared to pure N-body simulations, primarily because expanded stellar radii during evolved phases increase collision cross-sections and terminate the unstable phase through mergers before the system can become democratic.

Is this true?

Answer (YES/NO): NO